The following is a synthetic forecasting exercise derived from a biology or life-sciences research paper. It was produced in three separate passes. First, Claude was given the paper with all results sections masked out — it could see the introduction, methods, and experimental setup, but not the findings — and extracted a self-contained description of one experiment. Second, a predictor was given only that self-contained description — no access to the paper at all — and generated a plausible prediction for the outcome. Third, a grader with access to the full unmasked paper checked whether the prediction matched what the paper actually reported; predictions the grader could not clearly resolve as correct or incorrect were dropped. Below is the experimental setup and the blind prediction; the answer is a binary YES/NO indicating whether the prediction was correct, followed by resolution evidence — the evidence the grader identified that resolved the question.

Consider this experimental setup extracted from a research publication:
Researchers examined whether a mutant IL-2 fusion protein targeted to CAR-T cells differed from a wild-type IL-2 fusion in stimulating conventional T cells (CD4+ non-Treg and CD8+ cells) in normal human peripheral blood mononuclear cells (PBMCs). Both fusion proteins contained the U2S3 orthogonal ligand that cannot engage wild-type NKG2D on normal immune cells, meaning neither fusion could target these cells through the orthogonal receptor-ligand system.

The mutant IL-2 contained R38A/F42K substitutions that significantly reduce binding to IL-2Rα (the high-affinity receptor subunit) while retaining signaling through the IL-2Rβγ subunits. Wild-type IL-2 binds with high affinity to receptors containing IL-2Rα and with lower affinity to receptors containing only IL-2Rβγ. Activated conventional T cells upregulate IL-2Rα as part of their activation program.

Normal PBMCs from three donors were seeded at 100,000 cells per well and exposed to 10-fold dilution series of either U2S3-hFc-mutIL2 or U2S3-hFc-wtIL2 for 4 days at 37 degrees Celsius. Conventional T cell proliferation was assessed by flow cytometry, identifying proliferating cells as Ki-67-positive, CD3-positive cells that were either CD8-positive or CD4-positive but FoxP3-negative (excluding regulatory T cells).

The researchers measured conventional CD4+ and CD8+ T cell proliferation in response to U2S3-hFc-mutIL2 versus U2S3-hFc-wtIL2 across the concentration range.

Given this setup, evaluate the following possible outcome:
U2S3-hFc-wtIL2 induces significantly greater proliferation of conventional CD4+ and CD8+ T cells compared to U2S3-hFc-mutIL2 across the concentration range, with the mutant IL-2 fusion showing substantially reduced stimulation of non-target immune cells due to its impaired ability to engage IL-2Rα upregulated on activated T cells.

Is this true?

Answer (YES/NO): YES